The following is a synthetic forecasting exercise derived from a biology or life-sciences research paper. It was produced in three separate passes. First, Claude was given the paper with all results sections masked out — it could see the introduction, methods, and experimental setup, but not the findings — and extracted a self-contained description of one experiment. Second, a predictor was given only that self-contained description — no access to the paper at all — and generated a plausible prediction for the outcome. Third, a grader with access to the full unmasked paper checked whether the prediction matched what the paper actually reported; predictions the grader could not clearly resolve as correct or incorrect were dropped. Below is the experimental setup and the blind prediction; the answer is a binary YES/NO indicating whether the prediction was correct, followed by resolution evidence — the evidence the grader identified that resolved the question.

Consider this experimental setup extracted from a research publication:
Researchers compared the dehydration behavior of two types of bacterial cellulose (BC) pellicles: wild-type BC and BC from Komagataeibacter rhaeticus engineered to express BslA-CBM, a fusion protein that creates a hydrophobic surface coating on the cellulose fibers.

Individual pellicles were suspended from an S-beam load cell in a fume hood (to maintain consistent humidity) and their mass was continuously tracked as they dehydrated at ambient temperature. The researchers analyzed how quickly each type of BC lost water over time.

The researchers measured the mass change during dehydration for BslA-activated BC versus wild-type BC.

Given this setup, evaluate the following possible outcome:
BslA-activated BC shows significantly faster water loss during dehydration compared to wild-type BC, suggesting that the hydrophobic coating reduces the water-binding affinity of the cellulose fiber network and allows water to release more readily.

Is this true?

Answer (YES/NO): YES